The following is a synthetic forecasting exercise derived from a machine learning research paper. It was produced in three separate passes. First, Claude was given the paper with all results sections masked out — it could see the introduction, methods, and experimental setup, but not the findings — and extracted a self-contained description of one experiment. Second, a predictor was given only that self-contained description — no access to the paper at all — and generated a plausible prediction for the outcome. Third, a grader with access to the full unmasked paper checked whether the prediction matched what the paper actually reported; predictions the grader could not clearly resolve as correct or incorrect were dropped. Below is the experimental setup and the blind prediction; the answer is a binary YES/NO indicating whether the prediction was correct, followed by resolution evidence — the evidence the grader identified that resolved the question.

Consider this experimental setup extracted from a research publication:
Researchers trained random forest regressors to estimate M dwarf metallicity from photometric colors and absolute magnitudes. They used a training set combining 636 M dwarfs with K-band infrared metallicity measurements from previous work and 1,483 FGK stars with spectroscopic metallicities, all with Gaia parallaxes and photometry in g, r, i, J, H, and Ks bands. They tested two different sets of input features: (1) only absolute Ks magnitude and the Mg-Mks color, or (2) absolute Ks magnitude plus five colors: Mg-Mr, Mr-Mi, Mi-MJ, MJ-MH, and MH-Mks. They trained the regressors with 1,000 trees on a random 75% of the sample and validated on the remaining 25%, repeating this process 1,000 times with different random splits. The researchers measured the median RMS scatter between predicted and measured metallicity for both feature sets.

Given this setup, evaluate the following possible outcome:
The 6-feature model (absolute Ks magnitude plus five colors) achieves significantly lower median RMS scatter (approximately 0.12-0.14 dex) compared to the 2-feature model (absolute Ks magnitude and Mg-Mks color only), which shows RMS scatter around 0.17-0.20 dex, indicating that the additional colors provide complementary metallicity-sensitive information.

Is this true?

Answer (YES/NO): NO